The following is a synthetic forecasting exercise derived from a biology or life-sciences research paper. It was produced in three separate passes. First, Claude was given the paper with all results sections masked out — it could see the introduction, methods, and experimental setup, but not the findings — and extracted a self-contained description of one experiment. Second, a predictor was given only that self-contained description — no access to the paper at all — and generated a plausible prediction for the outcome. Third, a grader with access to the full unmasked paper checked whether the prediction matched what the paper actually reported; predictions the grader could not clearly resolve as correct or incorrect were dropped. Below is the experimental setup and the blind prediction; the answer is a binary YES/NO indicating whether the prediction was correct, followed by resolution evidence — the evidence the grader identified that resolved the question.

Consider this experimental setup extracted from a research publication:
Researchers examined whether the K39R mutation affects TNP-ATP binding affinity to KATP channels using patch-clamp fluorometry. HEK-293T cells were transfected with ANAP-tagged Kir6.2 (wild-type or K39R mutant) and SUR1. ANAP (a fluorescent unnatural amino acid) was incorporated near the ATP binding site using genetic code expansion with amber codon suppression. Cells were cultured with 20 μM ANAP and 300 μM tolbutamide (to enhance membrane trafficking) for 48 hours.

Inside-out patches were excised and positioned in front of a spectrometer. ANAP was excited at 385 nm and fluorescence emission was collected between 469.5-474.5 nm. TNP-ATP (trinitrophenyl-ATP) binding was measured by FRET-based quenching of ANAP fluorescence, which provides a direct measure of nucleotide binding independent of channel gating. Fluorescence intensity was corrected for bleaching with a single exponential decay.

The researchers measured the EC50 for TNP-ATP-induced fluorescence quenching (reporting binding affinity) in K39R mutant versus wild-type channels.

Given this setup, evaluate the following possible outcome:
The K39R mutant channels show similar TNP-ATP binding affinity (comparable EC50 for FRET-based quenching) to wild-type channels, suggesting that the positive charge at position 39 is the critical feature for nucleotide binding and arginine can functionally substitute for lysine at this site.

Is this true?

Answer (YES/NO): NO